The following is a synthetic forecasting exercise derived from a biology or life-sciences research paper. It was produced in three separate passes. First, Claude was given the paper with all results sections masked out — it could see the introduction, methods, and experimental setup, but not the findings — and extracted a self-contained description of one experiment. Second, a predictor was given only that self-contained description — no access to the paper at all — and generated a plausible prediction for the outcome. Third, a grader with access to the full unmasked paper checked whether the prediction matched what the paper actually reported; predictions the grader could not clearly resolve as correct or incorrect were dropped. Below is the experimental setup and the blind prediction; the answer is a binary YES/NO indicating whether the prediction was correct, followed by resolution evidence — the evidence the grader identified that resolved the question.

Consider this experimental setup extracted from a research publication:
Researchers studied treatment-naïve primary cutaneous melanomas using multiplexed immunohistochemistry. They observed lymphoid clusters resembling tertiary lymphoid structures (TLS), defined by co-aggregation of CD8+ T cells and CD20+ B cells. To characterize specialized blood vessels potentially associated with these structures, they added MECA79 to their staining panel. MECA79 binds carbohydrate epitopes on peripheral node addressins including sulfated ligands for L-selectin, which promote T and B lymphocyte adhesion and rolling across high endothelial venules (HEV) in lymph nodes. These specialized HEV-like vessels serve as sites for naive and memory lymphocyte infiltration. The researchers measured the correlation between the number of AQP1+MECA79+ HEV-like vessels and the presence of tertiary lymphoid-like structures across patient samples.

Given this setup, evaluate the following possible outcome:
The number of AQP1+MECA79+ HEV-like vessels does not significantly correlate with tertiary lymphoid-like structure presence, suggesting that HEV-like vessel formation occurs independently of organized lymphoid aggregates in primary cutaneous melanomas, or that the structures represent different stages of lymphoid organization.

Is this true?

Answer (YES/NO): NO